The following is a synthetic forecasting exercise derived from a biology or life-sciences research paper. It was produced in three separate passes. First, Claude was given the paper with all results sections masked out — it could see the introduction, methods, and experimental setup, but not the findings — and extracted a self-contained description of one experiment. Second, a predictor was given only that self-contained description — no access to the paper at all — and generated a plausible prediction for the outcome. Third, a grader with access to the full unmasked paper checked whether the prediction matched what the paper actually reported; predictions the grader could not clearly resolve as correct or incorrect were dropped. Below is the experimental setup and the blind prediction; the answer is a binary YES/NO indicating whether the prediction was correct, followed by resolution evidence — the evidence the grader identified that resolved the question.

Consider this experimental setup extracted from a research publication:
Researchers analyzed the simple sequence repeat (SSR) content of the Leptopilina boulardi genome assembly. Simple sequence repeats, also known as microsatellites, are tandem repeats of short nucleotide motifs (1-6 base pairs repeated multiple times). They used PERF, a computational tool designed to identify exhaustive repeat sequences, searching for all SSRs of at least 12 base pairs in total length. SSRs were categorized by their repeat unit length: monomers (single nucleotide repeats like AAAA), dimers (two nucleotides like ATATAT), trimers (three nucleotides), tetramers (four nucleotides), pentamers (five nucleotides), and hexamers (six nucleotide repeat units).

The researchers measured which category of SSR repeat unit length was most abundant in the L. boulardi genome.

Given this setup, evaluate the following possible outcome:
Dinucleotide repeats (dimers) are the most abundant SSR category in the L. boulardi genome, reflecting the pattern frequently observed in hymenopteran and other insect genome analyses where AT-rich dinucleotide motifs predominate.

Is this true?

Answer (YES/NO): NO